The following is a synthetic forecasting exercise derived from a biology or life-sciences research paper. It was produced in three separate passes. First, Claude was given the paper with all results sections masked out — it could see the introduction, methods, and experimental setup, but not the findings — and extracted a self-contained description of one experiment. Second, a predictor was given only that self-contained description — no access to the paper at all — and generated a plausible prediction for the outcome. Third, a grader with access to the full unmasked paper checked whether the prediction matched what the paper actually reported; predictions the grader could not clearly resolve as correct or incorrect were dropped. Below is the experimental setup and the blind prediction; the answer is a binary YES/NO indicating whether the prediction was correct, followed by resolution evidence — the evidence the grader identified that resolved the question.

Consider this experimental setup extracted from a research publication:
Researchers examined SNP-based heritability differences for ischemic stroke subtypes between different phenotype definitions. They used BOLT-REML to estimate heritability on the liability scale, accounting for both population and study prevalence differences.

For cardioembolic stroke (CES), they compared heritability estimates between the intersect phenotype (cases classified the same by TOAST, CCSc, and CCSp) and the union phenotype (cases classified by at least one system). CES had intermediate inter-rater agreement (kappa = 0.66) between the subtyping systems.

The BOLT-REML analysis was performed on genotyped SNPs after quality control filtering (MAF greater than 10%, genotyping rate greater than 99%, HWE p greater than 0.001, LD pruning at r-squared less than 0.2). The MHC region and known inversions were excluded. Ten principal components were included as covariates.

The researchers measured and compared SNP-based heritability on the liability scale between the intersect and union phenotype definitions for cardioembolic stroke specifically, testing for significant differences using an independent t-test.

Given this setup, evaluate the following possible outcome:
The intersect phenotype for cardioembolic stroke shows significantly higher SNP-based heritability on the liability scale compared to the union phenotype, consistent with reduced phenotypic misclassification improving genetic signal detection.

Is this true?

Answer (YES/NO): YES